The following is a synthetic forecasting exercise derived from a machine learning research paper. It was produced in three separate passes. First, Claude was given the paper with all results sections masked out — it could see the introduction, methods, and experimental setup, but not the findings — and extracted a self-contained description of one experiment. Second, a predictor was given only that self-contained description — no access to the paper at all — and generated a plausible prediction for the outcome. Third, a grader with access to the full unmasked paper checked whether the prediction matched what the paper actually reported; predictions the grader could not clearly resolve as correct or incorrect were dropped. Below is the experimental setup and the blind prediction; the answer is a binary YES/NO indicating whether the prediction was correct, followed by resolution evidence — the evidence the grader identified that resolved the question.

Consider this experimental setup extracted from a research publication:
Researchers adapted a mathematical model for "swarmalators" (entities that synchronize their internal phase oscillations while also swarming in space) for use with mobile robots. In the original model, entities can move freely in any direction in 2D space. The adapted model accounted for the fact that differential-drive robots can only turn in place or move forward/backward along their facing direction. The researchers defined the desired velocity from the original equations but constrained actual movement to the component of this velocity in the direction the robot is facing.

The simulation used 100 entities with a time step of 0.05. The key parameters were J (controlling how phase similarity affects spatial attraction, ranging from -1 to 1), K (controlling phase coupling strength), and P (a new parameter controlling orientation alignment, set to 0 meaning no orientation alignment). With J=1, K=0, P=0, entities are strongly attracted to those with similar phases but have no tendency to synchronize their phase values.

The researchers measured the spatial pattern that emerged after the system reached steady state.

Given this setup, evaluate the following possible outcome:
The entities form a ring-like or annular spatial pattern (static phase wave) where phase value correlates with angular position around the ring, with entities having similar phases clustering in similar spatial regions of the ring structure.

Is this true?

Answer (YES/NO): YES